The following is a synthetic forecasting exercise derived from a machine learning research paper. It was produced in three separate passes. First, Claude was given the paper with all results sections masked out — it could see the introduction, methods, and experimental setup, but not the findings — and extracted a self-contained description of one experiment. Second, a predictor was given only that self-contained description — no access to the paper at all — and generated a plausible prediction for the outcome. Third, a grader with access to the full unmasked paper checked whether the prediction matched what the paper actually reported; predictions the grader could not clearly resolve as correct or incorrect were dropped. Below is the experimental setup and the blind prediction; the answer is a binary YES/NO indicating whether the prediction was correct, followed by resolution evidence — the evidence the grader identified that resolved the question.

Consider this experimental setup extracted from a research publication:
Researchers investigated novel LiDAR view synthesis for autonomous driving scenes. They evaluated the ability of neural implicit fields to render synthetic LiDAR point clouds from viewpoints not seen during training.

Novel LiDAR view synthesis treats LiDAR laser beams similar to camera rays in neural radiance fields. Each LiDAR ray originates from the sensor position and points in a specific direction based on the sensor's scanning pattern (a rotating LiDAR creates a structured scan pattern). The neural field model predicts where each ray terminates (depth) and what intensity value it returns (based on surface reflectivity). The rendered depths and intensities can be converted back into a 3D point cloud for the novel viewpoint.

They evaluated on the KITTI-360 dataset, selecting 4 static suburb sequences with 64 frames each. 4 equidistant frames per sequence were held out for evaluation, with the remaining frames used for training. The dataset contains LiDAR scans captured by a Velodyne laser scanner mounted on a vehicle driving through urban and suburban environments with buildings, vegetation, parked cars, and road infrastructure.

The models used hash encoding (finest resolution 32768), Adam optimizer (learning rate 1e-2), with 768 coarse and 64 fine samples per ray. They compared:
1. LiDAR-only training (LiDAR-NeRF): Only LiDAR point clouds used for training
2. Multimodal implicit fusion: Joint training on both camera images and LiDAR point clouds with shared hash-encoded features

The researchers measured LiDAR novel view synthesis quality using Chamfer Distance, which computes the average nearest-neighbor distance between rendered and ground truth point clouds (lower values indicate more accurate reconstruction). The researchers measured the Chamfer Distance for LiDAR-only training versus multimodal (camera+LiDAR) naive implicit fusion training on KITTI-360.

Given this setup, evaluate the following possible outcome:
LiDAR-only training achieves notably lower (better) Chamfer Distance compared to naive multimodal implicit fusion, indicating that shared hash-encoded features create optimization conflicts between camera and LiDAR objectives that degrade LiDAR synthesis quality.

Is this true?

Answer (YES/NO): YES